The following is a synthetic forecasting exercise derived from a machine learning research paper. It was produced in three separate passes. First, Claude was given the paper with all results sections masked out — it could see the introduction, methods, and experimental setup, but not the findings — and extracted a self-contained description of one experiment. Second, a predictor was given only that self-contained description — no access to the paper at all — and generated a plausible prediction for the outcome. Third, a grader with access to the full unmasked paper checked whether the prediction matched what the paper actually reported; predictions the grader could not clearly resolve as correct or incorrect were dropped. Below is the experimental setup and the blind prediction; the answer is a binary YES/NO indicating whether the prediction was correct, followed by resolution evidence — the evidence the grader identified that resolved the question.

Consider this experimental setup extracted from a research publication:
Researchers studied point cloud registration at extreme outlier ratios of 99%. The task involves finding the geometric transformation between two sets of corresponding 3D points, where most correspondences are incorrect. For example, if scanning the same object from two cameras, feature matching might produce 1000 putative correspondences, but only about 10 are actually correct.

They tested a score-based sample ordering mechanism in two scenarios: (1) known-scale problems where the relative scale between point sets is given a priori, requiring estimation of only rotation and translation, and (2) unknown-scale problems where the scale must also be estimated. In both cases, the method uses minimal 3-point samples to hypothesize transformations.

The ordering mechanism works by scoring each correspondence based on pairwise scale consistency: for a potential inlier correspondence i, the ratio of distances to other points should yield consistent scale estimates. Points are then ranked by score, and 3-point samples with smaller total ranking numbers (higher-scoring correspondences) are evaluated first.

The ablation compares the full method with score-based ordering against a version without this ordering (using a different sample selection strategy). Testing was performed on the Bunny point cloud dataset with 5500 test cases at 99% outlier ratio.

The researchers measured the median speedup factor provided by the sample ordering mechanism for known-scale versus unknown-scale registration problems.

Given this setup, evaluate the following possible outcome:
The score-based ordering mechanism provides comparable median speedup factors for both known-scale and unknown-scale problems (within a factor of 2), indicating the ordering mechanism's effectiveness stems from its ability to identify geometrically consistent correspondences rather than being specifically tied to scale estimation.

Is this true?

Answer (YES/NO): NO